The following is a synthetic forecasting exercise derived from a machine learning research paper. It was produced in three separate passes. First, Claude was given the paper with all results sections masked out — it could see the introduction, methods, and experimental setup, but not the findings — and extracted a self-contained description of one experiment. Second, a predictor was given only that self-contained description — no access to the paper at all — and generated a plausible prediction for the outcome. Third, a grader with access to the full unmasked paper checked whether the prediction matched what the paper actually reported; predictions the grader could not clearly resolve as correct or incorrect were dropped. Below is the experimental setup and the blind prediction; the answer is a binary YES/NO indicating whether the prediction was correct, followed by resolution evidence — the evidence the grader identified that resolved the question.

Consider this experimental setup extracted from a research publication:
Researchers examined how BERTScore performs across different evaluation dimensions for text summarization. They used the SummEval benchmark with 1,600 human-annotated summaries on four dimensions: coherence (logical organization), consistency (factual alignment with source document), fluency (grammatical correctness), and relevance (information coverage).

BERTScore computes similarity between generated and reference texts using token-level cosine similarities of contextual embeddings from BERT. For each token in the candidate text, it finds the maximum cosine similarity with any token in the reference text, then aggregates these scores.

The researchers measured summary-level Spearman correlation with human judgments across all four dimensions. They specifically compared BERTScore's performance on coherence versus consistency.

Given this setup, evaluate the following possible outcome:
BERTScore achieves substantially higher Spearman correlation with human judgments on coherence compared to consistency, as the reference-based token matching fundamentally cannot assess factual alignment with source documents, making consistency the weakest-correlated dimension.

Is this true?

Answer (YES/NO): YES